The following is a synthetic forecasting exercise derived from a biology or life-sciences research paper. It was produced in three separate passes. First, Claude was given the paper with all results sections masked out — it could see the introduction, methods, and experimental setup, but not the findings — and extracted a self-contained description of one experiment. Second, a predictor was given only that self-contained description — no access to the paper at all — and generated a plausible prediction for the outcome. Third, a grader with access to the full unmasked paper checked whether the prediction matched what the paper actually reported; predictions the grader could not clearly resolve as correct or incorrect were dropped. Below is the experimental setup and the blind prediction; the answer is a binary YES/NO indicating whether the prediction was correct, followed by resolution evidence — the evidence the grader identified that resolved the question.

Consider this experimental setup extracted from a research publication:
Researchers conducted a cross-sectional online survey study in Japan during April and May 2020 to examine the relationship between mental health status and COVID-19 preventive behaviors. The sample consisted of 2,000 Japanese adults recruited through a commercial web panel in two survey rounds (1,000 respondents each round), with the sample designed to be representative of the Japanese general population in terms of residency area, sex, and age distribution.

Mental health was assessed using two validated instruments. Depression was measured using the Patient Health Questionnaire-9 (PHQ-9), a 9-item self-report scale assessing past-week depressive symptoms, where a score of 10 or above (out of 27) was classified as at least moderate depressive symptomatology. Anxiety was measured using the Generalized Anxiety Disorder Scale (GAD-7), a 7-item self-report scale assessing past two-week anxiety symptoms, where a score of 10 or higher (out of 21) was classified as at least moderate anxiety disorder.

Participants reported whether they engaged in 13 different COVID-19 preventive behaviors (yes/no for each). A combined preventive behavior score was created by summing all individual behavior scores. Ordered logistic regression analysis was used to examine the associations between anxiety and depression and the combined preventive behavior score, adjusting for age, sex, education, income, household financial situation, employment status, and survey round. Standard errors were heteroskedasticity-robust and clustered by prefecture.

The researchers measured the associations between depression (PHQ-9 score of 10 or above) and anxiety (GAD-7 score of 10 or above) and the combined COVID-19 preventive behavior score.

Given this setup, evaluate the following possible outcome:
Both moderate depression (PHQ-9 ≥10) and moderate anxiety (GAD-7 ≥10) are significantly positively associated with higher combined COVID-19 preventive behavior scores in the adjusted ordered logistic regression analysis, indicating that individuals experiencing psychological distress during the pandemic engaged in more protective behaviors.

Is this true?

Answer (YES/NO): NO